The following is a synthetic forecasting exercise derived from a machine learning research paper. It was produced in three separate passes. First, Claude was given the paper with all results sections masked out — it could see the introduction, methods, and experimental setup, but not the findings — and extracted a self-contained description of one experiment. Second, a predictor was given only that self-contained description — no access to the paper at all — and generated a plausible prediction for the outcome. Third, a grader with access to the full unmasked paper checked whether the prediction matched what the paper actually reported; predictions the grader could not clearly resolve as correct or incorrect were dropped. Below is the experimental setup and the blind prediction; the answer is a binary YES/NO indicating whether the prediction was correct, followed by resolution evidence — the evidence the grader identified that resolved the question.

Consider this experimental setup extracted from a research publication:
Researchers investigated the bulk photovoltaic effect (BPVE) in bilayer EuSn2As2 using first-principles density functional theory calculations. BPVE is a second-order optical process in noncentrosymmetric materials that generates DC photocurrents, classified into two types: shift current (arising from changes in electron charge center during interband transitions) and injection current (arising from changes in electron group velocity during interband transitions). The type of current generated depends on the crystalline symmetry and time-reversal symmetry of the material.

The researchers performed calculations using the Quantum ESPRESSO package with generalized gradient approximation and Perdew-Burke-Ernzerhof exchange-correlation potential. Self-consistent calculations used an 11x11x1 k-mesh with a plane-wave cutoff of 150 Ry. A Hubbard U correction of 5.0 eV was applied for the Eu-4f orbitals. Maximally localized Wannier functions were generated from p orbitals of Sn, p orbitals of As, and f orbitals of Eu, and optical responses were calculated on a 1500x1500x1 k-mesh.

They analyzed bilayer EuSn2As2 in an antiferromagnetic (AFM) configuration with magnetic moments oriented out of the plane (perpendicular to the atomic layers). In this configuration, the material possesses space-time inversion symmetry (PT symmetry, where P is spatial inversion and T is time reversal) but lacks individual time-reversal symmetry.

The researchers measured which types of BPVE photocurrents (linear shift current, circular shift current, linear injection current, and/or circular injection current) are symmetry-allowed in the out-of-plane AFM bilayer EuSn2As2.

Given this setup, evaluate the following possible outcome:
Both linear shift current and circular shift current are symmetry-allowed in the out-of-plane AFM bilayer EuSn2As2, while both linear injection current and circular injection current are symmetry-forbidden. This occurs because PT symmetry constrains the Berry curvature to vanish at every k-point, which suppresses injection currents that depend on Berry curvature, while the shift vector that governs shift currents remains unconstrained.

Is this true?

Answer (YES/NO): NO